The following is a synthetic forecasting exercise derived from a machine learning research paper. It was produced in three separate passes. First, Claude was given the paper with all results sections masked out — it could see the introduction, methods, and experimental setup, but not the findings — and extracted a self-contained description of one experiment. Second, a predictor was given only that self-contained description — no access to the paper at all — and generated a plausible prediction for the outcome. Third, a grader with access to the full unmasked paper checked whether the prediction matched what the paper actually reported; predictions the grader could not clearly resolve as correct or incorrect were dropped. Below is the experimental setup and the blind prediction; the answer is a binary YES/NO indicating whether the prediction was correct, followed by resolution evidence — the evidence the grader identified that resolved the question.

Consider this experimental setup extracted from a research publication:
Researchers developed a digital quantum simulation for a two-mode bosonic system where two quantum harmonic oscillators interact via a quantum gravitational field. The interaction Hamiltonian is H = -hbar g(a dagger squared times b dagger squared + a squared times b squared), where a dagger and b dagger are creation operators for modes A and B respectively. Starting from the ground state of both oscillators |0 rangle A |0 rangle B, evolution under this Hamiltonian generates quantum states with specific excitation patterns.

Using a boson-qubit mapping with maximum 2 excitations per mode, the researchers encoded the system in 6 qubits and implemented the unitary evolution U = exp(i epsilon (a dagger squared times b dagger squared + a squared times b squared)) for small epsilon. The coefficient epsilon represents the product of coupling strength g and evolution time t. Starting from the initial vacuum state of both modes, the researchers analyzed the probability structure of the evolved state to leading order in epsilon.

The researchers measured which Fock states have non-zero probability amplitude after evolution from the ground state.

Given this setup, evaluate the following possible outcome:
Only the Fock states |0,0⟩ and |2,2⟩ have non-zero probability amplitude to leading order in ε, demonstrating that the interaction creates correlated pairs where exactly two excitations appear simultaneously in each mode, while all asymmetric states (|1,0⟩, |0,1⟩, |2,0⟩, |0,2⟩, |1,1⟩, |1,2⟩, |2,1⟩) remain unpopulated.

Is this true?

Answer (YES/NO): YES